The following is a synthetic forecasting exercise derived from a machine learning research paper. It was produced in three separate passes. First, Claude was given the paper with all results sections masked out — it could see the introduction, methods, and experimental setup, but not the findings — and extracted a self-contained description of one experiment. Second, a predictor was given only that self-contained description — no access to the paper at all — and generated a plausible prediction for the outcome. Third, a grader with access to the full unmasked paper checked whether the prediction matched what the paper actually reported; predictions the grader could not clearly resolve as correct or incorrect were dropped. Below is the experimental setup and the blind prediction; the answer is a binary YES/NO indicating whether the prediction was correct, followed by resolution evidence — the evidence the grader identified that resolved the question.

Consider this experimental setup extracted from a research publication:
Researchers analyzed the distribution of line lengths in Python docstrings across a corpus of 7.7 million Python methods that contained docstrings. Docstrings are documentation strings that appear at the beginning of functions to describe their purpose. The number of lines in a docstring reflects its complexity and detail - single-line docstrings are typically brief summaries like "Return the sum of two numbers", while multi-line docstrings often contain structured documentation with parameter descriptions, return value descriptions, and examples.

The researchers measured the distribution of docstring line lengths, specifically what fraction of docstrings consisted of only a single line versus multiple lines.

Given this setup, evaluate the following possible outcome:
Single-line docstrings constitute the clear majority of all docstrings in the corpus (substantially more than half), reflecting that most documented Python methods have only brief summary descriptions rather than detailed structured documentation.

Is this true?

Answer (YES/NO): NO